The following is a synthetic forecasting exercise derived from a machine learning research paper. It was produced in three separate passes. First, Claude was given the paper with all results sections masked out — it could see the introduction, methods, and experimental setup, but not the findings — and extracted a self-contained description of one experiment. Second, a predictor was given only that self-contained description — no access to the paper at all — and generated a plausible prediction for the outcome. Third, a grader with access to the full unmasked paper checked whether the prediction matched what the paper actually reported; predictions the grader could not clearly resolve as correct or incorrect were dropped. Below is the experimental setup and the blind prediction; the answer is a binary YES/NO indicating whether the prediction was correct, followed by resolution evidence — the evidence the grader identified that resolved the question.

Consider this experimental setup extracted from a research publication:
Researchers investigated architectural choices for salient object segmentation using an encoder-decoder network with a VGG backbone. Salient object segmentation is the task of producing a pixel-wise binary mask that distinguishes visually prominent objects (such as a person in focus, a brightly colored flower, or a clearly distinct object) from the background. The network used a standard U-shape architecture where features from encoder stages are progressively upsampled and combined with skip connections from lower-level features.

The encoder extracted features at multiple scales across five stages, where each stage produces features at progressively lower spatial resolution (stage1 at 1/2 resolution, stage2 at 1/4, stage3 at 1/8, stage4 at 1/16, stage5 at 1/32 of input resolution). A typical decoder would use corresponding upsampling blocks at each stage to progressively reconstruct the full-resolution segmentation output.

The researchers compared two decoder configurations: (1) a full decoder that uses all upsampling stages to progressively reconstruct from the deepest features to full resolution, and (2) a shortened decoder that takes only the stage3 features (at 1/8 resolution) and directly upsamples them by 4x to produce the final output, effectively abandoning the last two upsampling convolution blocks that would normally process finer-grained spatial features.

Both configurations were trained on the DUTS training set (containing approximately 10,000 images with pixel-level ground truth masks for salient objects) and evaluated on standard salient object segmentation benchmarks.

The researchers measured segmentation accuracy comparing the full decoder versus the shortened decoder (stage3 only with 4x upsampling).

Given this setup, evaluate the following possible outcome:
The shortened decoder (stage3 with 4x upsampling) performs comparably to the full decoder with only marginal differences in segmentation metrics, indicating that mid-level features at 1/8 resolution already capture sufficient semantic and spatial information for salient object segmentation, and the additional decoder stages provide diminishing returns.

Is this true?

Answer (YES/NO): NO